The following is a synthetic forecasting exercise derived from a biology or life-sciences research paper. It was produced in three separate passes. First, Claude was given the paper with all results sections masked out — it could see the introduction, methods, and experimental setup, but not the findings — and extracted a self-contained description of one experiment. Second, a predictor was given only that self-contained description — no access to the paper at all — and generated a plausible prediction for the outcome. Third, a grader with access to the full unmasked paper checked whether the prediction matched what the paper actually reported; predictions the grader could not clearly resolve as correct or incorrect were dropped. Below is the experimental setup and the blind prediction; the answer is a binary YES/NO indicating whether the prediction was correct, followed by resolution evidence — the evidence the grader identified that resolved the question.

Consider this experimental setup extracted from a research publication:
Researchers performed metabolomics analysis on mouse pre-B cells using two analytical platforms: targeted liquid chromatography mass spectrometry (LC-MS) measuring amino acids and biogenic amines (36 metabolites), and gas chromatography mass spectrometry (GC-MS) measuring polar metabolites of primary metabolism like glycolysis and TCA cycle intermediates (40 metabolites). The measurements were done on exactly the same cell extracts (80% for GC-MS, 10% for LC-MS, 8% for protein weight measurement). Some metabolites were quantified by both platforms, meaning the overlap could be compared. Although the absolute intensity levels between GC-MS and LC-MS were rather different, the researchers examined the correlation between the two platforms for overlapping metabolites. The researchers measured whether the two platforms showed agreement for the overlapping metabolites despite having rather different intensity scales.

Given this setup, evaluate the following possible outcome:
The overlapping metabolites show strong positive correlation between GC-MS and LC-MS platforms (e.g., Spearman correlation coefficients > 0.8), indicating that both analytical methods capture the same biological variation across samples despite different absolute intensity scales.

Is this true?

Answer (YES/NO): YES